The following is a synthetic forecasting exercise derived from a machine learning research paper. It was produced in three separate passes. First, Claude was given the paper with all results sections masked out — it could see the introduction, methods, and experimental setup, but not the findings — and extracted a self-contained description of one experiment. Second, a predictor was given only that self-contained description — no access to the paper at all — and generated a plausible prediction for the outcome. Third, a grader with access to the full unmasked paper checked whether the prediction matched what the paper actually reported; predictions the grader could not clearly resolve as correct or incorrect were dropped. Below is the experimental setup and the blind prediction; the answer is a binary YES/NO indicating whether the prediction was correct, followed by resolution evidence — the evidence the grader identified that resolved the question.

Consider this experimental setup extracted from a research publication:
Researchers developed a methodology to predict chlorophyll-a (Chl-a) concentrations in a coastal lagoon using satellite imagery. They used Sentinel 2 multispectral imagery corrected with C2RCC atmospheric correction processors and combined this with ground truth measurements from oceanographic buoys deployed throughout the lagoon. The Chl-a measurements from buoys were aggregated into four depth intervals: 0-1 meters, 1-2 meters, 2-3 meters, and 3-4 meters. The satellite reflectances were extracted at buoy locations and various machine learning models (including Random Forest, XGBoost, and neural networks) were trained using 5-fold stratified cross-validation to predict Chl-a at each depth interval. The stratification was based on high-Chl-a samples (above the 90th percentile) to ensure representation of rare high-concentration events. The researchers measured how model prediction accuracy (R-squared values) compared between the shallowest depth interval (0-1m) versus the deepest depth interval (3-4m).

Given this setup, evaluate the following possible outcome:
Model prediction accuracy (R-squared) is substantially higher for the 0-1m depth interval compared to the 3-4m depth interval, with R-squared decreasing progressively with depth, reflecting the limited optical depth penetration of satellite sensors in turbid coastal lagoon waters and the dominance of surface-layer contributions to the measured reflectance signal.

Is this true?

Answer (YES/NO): YES